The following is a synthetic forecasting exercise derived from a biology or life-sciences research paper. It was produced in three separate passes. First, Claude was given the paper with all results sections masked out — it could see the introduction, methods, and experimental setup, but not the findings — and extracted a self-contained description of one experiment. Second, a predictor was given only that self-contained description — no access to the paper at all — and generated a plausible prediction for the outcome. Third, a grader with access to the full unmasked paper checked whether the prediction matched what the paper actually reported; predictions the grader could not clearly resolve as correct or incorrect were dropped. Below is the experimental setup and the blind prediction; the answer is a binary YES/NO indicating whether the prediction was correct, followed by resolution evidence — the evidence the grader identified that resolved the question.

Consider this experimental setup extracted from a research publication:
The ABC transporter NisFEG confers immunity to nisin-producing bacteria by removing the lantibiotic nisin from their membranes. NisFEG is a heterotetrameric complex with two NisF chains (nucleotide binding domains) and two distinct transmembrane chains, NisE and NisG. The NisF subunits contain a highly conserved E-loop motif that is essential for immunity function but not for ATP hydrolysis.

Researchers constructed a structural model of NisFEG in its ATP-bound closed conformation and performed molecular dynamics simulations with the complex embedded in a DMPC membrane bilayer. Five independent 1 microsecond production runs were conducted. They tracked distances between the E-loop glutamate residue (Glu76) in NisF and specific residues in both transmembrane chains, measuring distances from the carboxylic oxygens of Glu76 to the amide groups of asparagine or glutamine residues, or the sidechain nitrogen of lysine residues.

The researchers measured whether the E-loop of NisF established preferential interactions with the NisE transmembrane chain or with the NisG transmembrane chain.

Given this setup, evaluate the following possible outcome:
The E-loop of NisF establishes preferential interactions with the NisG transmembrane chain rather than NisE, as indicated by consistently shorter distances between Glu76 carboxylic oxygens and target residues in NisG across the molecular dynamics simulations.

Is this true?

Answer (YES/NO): YES